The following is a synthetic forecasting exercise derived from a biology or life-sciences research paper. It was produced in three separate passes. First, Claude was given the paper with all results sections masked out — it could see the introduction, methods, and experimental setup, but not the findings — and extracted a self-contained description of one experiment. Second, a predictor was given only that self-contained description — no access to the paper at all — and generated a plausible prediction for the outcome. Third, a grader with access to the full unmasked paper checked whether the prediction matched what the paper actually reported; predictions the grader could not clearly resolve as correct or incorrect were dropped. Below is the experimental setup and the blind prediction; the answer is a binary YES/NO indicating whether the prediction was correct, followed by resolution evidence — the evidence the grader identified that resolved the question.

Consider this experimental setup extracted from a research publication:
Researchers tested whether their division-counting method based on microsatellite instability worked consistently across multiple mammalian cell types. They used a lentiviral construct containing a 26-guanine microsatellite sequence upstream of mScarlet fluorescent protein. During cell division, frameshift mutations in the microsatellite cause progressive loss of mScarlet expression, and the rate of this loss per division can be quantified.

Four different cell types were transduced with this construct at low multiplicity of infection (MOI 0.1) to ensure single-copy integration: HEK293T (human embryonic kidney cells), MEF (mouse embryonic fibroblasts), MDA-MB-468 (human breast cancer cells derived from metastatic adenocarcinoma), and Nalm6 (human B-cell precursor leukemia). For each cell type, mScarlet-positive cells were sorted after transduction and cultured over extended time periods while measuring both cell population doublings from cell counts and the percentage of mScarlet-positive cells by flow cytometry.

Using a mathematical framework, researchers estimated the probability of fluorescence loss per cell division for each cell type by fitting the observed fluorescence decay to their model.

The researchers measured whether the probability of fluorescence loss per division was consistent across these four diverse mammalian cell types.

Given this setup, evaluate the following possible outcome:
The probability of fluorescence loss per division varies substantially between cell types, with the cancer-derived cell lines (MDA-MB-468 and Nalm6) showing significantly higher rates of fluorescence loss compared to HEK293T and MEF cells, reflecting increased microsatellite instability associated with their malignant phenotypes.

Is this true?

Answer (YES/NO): NO